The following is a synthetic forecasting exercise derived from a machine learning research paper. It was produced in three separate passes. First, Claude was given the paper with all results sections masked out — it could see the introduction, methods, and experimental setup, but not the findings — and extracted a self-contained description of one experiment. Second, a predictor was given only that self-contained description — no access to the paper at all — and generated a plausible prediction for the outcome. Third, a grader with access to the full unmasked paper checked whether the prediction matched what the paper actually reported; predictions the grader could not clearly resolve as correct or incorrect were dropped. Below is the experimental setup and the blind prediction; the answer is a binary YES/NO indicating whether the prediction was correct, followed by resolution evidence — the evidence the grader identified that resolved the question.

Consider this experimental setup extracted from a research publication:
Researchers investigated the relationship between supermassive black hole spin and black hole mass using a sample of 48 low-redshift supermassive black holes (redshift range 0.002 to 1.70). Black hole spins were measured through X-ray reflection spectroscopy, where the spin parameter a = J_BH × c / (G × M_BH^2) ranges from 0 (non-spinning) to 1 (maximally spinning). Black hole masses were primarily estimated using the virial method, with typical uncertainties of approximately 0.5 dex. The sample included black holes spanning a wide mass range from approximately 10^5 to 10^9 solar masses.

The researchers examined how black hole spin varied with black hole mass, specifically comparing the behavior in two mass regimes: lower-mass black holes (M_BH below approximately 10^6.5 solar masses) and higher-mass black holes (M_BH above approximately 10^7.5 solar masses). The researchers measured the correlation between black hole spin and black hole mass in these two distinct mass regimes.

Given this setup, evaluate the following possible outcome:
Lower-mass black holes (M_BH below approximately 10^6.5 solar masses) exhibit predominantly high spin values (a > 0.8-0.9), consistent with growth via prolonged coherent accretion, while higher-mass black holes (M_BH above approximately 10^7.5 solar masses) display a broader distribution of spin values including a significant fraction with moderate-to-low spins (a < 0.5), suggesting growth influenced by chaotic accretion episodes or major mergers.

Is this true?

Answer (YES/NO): NO